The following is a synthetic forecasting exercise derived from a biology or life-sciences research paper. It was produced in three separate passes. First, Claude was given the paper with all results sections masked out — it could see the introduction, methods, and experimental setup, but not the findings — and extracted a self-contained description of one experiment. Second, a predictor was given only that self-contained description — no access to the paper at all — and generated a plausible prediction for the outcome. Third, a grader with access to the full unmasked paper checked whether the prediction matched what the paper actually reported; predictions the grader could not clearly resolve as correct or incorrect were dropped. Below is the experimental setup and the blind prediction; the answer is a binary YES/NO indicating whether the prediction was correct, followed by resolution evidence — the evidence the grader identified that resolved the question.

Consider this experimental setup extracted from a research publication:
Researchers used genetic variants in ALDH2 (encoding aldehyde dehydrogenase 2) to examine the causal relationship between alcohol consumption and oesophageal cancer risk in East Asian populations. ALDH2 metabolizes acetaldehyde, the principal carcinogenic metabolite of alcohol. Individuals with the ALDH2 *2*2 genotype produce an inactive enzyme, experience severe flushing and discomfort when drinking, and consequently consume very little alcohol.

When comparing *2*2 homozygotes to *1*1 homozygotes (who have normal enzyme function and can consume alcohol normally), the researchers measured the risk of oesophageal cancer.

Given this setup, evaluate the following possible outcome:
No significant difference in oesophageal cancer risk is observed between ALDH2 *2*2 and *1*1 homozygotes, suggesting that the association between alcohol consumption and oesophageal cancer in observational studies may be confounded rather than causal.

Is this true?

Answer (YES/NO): NO